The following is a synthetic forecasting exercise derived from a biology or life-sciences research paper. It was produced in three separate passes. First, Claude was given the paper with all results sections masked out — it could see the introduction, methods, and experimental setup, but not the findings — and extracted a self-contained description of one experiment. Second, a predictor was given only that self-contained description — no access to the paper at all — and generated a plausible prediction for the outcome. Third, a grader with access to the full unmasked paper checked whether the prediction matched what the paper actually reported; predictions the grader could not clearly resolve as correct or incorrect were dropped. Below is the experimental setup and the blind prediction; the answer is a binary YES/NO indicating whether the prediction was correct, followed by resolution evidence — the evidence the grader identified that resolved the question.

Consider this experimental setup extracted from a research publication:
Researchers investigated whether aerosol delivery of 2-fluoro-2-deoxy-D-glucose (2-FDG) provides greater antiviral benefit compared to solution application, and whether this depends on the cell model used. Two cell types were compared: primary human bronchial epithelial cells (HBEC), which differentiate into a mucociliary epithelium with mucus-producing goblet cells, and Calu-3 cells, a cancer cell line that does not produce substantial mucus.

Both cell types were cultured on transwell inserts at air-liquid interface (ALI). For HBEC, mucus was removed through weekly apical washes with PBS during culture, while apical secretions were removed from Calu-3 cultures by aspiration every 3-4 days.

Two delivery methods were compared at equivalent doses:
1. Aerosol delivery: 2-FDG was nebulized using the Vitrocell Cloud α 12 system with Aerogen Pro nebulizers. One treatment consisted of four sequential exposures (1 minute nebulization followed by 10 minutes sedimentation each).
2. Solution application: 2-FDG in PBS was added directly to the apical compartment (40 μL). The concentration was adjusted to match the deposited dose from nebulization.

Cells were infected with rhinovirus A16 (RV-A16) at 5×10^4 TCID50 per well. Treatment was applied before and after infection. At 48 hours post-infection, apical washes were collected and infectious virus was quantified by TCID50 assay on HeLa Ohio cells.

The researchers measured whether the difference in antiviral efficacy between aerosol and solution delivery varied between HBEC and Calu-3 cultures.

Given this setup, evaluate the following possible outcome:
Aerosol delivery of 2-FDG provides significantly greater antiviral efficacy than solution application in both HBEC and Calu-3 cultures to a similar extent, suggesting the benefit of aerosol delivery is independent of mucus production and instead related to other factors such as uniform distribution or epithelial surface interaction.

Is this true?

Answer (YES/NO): NO